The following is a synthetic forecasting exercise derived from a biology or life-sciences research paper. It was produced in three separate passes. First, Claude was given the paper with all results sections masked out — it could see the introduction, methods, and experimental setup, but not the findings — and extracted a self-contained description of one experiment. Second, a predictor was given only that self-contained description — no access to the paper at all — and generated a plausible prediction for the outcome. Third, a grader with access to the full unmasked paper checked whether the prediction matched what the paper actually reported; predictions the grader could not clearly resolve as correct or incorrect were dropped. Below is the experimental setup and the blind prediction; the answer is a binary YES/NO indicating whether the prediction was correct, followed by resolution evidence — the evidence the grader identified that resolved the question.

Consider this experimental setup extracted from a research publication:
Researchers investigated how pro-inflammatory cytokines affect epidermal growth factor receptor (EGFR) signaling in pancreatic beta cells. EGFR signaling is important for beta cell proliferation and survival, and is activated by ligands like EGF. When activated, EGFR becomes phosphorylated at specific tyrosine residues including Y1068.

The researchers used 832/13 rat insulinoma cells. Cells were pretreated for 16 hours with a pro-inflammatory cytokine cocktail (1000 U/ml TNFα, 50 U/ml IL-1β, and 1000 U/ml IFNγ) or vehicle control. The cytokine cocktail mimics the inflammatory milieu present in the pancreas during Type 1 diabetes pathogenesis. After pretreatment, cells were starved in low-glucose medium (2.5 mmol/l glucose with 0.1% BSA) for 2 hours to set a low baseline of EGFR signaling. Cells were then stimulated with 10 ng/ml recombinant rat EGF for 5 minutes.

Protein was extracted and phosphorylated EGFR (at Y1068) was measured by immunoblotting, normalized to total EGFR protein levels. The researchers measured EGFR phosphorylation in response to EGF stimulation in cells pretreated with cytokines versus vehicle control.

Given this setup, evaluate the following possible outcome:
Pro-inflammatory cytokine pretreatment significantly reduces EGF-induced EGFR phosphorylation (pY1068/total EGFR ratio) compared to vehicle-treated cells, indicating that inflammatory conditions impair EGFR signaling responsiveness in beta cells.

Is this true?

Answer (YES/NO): YES